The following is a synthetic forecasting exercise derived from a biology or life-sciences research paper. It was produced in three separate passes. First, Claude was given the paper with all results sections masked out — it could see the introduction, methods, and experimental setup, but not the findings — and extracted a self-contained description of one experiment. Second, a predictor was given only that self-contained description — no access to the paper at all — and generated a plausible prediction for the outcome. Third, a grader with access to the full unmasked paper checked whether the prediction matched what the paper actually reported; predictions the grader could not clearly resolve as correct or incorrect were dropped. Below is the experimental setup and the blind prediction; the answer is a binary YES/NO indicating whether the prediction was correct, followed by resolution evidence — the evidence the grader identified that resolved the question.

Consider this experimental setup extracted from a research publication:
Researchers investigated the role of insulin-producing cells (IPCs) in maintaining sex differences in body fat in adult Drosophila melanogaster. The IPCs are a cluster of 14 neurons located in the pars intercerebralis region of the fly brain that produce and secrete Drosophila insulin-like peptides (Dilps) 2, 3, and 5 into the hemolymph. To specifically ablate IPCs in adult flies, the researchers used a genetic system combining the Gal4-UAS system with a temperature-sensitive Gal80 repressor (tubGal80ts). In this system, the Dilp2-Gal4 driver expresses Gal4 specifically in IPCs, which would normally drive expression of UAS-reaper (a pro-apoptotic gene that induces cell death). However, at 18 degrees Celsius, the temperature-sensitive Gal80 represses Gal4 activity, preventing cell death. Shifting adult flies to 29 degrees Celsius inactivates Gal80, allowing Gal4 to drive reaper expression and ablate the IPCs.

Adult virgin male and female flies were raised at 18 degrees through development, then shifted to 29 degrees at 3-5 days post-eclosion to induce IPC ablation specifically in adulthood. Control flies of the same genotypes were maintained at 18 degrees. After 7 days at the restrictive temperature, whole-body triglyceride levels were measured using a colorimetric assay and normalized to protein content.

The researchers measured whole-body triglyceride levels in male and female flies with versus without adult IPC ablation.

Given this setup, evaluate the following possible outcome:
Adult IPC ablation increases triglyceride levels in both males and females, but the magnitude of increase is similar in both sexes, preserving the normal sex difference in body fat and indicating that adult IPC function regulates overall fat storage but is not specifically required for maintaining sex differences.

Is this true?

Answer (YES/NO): NO